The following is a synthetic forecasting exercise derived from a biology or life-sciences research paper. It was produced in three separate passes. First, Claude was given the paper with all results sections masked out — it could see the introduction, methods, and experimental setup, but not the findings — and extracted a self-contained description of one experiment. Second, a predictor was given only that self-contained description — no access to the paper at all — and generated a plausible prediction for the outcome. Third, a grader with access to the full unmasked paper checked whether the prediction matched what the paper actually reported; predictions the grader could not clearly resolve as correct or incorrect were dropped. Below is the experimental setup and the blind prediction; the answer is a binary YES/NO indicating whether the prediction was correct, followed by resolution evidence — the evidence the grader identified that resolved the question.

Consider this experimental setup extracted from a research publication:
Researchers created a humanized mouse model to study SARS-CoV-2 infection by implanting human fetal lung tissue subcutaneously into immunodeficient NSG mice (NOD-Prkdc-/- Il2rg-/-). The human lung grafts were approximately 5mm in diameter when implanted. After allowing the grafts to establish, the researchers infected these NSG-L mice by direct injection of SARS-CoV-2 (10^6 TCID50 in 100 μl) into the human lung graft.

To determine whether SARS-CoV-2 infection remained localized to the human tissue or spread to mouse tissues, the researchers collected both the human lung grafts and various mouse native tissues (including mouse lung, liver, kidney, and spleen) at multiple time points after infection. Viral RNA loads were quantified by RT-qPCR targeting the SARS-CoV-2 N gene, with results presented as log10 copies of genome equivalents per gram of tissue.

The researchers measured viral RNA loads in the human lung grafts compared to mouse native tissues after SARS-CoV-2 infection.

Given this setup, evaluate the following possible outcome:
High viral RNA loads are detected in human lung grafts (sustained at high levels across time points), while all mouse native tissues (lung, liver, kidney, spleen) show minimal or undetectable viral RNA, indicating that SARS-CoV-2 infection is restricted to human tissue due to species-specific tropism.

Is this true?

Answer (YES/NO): NO